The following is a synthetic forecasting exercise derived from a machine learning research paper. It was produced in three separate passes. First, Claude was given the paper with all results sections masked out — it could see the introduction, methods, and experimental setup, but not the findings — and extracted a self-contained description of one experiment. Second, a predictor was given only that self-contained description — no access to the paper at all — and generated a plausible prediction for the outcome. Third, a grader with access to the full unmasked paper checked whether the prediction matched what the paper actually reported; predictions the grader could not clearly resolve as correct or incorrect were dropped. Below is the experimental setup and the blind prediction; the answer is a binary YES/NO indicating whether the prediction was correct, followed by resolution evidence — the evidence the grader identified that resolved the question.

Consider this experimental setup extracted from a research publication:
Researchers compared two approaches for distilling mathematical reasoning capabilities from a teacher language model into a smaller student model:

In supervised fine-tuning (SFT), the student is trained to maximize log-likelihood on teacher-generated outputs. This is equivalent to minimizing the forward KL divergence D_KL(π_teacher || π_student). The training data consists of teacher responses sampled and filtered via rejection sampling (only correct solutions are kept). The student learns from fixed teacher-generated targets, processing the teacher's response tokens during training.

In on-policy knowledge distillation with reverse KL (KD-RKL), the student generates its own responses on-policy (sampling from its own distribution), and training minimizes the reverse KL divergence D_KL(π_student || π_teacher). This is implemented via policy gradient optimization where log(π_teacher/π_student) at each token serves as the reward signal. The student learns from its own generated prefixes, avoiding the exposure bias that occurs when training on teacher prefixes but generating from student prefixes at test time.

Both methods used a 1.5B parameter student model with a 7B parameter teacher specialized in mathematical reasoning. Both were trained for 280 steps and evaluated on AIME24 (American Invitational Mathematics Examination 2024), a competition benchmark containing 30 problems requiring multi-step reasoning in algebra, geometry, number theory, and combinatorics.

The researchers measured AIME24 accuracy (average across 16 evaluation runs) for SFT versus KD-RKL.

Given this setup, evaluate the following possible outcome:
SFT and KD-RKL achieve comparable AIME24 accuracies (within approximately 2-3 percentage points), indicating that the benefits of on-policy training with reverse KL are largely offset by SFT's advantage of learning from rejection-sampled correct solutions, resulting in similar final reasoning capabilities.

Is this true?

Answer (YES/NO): NO